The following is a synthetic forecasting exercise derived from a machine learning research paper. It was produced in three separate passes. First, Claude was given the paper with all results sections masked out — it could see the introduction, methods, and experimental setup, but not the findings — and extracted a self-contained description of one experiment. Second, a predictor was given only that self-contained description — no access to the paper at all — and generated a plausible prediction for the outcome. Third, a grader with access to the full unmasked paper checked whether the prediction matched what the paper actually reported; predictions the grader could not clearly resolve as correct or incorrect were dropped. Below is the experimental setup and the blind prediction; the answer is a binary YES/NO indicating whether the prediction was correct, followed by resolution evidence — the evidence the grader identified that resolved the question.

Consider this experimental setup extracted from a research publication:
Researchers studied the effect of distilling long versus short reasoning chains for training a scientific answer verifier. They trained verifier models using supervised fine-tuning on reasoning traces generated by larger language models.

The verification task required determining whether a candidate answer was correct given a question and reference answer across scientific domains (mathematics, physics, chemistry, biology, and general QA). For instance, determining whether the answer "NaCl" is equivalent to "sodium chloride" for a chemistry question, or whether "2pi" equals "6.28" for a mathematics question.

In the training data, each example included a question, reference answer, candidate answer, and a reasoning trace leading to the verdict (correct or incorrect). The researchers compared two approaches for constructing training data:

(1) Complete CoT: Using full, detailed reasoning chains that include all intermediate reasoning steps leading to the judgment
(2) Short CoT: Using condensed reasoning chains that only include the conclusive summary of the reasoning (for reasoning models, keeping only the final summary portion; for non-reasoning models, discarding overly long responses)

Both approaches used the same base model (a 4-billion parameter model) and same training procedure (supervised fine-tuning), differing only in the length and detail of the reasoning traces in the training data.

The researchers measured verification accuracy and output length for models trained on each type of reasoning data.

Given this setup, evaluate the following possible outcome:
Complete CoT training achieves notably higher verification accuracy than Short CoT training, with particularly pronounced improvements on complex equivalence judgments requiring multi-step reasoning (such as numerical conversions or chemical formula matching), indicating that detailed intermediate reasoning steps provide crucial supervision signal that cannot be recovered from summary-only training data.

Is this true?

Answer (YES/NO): NO